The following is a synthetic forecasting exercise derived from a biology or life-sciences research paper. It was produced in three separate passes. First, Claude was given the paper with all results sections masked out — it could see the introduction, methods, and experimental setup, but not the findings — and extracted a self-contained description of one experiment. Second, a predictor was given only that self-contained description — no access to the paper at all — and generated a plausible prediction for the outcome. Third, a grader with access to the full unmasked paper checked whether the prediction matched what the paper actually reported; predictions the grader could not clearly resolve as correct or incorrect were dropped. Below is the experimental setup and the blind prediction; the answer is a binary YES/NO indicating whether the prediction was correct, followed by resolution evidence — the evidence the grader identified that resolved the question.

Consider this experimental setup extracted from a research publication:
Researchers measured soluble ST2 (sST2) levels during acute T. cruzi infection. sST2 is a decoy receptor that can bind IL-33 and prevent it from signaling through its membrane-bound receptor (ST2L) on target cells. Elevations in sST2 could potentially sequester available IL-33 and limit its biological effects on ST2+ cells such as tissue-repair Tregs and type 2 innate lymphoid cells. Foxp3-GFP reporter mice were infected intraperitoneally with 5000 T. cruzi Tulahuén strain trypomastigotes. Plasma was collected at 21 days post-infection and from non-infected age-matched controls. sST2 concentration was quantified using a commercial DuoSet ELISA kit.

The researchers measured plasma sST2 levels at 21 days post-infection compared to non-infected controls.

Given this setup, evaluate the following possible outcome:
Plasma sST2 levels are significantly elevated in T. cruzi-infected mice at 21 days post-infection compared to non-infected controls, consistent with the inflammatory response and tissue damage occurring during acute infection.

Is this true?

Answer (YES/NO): NO